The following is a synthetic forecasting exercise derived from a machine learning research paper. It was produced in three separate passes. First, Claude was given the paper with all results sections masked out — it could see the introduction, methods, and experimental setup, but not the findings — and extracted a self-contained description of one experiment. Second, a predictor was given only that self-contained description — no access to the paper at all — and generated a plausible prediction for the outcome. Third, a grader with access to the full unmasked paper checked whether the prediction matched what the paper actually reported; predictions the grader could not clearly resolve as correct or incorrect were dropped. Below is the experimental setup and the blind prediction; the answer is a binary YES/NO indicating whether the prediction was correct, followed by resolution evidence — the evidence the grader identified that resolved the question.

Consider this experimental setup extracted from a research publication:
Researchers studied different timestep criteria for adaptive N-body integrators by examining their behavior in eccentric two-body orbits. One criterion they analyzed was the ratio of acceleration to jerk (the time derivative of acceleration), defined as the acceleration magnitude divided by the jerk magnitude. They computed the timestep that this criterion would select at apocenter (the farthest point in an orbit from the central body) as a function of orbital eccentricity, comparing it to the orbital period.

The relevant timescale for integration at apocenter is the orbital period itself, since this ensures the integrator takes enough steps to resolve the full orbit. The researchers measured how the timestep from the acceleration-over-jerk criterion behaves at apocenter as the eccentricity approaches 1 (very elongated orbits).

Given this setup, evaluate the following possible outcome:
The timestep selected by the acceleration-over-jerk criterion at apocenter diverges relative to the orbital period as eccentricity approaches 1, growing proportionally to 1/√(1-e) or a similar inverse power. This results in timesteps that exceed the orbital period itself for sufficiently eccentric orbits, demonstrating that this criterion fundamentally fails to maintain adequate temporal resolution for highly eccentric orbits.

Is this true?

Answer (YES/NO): YES